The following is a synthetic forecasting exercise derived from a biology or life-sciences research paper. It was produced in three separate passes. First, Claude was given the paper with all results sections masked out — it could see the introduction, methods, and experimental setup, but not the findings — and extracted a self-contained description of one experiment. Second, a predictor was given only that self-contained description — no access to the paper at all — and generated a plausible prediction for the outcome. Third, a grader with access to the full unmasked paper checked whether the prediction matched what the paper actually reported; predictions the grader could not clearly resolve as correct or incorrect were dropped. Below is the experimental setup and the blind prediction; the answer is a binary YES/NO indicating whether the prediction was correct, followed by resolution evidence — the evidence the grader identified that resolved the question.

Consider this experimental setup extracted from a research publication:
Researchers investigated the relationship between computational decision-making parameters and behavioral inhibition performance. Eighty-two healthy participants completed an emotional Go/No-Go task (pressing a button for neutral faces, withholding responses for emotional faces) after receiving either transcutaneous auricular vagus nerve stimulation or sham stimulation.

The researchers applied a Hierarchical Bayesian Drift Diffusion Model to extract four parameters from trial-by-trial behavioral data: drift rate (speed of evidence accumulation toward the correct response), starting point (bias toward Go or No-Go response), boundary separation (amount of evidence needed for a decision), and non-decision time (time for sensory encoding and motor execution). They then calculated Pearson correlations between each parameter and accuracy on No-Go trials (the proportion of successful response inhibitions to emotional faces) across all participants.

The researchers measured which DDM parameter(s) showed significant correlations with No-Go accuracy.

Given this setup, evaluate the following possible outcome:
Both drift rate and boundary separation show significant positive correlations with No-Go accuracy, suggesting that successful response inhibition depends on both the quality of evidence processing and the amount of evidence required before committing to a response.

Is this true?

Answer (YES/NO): NO